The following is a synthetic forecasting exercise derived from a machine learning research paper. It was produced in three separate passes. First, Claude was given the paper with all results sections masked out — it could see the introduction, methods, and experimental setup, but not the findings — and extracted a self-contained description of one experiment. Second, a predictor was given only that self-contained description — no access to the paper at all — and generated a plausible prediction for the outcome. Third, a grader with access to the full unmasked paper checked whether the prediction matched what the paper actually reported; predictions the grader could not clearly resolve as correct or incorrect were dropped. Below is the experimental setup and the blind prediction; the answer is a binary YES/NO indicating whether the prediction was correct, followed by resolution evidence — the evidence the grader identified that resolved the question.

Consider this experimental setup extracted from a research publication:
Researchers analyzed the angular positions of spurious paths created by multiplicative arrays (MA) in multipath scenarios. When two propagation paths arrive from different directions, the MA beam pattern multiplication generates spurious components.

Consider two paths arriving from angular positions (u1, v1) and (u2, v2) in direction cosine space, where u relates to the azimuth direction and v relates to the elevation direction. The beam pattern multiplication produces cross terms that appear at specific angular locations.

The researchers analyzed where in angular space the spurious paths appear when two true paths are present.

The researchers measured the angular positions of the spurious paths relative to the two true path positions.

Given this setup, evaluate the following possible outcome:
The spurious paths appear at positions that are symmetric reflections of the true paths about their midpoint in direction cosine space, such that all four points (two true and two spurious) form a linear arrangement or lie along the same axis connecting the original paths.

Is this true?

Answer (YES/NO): NO